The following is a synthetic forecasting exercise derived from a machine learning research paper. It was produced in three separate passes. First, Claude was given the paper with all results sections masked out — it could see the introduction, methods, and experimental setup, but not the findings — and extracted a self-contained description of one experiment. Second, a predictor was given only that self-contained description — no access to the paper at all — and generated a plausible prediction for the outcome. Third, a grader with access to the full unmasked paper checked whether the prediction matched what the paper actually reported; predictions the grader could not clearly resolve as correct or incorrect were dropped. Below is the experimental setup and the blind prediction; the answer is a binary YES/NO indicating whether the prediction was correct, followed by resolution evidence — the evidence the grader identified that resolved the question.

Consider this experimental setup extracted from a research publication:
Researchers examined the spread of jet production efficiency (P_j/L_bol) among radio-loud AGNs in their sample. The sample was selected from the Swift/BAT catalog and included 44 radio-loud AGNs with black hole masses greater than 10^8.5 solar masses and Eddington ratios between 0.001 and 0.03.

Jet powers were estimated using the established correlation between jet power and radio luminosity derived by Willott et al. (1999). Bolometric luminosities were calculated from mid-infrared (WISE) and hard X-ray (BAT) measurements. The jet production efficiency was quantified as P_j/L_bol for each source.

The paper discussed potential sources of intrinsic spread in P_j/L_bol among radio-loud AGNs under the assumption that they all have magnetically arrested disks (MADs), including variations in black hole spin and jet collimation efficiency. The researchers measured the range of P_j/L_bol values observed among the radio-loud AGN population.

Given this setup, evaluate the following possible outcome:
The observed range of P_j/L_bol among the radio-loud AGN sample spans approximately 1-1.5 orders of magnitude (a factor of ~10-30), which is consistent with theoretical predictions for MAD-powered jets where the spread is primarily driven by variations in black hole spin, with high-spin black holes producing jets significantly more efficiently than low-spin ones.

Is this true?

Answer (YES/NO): NO